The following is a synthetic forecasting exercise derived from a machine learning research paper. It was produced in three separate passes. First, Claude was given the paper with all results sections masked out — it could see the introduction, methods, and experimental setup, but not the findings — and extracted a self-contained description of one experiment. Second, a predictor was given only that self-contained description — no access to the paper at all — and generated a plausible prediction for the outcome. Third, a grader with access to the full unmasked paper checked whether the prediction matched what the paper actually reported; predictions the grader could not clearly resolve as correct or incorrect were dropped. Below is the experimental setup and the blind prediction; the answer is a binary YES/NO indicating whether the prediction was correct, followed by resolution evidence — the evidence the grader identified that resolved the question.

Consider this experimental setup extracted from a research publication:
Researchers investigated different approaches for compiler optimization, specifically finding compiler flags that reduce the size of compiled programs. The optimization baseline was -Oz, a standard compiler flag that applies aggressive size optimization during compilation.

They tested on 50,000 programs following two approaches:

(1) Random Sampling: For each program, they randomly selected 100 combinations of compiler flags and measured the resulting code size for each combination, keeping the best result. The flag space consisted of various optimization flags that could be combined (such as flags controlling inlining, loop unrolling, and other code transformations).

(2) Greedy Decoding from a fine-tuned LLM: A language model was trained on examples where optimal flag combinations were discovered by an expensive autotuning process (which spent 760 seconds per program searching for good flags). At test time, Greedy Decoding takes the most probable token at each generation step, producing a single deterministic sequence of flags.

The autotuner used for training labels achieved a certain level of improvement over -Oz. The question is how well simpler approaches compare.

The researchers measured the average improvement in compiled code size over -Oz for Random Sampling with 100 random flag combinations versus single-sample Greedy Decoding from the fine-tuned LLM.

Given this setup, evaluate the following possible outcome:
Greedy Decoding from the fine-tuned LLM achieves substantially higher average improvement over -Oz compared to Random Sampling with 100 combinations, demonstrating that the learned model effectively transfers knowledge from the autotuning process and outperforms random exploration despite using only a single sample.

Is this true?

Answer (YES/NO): NO